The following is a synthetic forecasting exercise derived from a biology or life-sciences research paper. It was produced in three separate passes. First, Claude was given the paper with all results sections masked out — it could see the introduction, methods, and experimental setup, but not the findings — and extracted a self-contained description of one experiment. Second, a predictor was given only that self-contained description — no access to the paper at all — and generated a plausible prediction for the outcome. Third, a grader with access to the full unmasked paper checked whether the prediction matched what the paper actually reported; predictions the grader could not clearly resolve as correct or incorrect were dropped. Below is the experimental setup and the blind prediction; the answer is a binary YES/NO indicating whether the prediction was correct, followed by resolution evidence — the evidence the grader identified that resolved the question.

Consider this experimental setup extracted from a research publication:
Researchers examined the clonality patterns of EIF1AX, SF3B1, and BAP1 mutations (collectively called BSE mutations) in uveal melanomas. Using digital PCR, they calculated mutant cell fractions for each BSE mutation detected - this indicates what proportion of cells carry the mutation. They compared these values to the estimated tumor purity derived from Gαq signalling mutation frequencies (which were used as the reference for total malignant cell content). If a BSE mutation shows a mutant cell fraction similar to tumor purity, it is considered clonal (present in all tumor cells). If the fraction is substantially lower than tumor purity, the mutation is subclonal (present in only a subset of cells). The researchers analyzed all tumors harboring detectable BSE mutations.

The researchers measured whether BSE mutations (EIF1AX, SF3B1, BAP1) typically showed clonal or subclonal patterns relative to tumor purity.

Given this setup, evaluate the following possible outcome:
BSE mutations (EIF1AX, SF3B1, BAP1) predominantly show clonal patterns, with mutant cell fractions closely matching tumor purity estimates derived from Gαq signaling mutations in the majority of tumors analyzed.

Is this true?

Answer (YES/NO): YES